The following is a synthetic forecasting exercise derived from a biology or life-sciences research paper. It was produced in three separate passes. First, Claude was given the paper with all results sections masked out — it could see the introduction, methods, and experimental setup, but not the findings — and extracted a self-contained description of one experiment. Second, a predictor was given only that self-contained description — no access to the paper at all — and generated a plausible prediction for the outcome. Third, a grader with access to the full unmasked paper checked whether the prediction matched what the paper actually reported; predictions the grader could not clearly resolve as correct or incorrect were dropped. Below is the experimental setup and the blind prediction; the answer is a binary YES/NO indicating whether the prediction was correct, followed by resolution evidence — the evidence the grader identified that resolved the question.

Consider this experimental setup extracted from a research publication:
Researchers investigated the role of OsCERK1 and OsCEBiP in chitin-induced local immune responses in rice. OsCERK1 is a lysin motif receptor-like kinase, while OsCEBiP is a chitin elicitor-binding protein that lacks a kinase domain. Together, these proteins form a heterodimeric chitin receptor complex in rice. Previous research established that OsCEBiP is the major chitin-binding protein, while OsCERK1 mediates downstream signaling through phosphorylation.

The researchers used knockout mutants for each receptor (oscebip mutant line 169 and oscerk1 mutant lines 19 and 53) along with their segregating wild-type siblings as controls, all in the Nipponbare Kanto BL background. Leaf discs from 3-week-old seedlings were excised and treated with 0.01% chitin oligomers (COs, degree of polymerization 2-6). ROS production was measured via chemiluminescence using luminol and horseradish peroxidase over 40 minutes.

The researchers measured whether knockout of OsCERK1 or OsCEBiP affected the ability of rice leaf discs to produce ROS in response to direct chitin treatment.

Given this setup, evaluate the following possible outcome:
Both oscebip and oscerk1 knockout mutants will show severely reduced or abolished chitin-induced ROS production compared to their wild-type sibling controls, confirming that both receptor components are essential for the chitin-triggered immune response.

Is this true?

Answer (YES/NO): NO